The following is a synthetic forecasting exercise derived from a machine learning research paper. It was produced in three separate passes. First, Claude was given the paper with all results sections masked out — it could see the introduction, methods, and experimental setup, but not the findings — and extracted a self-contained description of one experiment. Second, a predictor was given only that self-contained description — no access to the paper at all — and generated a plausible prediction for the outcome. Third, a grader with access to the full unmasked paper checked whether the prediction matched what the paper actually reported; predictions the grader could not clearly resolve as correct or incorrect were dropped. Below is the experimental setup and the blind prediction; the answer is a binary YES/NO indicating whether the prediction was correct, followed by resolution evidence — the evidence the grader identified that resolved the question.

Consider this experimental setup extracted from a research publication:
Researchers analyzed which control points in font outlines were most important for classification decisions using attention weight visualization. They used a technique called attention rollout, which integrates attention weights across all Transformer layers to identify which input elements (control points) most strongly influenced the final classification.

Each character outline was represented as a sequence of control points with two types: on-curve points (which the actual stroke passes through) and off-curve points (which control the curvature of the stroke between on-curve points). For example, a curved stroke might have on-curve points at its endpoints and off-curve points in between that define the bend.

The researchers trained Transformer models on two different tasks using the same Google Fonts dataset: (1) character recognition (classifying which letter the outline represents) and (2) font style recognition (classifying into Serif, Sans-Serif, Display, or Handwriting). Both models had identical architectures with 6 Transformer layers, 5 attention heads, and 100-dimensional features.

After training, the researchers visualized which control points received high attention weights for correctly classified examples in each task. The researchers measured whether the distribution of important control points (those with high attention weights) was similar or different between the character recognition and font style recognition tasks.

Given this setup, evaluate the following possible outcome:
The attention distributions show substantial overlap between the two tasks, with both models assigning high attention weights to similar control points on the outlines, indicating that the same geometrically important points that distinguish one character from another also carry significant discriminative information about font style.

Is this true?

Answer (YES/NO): NO